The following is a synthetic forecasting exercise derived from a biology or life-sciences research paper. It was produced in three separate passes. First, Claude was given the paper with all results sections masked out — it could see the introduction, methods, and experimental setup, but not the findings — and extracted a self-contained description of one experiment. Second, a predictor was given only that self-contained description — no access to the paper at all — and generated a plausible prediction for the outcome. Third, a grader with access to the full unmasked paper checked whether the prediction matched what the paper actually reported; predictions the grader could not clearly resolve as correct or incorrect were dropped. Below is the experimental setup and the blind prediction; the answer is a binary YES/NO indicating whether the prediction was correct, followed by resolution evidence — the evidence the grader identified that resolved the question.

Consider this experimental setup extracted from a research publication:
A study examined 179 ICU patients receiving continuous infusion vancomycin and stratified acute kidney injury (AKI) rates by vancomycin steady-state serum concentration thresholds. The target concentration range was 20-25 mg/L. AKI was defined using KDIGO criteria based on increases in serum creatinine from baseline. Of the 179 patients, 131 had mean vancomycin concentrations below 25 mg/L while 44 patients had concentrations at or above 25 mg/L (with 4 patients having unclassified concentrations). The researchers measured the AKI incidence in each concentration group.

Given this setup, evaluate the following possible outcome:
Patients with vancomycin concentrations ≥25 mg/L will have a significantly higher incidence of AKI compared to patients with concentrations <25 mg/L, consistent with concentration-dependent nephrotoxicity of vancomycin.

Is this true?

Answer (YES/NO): YES